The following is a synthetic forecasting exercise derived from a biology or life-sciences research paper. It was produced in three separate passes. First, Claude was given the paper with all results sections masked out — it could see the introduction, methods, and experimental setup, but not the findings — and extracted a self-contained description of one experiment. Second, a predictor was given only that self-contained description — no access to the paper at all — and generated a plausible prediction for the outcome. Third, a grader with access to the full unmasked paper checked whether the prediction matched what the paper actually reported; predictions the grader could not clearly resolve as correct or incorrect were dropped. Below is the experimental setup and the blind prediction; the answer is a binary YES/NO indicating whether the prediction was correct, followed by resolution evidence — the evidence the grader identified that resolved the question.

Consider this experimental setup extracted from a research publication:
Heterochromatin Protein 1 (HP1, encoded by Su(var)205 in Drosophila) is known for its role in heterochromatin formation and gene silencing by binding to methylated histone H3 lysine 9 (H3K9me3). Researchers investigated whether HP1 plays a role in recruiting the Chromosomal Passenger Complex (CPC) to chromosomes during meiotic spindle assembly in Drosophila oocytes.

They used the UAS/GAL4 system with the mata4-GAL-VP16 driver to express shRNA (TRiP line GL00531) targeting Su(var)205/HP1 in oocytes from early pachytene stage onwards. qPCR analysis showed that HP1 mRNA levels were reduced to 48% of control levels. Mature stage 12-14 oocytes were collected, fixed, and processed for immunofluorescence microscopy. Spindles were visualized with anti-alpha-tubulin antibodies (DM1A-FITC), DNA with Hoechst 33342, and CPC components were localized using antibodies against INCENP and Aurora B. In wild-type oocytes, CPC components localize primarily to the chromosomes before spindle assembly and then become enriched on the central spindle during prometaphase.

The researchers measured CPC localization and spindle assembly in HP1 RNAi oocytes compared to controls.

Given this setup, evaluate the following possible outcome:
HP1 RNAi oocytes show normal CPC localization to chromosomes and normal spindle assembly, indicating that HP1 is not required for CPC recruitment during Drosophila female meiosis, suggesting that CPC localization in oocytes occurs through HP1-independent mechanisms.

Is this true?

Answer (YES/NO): NO